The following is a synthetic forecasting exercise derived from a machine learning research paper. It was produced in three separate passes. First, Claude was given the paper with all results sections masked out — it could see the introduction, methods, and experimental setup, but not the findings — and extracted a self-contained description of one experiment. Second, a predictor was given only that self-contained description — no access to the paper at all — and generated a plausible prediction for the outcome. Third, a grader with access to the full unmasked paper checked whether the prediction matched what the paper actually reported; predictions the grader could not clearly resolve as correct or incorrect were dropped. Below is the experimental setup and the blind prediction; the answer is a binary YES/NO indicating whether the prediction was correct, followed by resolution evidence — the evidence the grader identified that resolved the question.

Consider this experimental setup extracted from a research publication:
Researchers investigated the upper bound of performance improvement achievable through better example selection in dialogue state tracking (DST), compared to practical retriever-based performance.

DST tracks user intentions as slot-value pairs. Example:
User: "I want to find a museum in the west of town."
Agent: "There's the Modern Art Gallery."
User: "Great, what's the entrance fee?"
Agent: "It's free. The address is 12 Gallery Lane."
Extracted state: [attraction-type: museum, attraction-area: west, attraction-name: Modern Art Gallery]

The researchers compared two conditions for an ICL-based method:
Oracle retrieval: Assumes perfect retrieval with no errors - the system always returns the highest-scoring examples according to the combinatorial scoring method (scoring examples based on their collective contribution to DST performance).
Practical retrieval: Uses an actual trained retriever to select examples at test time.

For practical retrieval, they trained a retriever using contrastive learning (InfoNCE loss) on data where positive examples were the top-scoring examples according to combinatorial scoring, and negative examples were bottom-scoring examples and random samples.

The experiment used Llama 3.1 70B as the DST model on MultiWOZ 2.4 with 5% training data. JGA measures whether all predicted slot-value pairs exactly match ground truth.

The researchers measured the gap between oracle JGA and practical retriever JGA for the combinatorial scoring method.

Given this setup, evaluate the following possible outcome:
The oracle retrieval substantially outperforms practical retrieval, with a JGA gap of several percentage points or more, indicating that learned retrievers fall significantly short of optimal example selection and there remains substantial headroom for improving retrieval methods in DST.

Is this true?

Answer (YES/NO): YES